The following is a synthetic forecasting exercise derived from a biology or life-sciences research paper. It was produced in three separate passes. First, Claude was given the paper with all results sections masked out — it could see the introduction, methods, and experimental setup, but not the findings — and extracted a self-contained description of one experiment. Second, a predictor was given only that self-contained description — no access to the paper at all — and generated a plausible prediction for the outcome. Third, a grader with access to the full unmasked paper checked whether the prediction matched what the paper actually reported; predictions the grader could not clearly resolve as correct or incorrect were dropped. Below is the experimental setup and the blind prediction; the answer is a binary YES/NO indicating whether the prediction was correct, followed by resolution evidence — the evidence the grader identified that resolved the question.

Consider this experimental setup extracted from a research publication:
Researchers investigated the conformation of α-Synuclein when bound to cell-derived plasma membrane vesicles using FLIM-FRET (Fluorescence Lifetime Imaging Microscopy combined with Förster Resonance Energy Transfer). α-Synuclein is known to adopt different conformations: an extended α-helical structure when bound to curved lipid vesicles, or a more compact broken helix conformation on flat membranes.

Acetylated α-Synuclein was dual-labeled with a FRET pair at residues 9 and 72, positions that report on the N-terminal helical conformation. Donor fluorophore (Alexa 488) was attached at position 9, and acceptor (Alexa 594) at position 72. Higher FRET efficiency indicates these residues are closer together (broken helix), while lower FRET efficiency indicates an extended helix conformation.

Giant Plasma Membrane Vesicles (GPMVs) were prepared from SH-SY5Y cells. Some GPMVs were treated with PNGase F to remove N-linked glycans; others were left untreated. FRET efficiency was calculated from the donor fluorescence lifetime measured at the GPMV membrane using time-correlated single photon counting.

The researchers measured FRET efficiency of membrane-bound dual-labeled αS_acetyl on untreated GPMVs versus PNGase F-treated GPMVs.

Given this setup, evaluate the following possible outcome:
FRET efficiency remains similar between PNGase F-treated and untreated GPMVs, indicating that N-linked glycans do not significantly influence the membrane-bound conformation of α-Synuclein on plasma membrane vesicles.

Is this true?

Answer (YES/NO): NO